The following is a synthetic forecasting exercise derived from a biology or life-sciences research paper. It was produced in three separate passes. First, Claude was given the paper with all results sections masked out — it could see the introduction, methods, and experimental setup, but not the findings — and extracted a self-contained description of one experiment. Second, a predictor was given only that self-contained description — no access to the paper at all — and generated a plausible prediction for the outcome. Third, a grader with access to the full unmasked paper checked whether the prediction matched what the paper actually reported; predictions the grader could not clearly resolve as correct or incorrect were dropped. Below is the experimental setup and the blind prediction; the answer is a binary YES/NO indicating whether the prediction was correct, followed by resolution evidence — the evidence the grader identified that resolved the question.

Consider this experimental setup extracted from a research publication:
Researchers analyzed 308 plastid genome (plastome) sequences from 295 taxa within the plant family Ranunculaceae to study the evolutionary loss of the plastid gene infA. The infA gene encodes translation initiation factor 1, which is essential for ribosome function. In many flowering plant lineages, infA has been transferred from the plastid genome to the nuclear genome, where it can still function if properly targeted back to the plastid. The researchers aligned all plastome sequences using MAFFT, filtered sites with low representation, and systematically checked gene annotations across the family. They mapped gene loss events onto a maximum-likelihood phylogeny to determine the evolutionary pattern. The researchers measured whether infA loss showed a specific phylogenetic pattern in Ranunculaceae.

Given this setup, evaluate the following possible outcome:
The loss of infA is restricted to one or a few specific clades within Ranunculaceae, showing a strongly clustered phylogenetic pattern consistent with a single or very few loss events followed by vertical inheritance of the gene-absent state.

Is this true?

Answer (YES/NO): NO